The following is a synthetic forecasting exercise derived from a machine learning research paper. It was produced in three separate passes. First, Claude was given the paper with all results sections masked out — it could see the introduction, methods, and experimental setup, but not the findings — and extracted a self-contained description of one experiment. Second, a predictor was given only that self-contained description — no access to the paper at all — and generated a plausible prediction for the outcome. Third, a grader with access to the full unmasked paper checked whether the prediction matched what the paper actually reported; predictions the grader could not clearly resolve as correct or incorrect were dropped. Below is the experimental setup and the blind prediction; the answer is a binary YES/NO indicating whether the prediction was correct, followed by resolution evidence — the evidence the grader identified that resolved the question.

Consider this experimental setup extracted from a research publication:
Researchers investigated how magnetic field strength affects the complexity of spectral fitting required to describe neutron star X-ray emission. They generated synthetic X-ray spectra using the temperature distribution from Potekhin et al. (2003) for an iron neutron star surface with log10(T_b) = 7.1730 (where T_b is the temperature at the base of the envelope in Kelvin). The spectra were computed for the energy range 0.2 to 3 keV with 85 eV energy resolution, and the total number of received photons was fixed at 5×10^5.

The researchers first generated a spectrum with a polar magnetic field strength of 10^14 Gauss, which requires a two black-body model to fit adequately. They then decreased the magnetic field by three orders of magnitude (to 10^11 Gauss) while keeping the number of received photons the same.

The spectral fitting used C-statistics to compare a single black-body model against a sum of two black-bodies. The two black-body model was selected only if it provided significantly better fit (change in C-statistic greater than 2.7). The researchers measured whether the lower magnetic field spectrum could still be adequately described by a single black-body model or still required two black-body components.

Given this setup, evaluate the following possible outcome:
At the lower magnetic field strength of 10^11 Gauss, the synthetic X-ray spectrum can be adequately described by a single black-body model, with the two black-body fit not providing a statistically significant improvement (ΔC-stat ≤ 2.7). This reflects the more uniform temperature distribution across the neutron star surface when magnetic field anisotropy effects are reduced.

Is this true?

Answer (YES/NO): YES